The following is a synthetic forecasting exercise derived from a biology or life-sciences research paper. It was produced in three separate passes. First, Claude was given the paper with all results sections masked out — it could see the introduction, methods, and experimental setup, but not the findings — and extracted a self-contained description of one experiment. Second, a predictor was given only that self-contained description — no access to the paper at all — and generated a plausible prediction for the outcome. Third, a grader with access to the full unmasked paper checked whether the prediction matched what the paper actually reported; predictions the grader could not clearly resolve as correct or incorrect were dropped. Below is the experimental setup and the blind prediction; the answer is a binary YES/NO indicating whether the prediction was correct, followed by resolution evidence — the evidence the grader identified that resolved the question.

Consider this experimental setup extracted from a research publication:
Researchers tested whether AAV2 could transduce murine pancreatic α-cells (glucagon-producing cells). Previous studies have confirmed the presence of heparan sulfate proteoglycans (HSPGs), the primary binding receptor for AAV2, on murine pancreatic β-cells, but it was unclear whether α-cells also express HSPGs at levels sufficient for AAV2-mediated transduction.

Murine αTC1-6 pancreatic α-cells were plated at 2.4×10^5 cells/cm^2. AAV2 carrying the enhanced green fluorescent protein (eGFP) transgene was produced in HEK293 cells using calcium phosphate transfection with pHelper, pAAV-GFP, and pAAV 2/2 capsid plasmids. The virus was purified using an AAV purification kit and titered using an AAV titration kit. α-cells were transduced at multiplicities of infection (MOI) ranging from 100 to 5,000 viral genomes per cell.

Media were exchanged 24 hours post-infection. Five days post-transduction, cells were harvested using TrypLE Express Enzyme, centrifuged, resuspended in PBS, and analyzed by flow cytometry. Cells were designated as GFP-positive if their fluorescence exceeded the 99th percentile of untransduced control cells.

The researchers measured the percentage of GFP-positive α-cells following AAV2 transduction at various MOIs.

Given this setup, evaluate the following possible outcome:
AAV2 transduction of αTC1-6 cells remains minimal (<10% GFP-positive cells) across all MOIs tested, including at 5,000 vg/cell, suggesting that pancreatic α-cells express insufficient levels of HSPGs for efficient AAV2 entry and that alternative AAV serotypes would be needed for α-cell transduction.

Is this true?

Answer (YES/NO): NO